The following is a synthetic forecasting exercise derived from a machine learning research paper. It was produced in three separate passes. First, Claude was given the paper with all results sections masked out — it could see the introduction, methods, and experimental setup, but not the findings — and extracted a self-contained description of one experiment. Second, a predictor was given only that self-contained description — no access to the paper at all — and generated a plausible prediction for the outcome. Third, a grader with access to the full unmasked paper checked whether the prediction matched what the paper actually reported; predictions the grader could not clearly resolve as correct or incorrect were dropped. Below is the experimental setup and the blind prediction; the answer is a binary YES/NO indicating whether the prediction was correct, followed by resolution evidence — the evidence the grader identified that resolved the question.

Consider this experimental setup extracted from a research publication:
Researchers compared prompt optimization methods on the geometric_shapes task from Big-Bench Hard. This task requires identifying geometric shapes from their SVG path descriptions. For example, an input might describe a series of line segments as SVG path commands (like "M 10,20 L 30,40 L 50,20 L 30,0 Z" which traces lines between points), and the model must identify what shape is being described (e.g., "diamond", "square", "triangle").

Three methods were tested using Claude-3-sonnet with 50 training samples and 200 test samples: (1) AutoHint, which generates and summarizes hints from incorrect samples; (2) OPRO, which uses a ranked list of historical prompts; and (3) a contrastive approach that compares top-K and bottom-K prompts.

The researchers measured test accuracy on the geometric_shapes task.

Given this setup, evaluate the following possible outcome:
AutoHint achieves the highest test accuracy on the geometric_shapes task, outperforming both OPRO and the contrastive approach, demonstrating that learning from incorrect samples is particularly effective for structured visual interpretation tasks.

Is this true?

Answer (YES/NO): NO